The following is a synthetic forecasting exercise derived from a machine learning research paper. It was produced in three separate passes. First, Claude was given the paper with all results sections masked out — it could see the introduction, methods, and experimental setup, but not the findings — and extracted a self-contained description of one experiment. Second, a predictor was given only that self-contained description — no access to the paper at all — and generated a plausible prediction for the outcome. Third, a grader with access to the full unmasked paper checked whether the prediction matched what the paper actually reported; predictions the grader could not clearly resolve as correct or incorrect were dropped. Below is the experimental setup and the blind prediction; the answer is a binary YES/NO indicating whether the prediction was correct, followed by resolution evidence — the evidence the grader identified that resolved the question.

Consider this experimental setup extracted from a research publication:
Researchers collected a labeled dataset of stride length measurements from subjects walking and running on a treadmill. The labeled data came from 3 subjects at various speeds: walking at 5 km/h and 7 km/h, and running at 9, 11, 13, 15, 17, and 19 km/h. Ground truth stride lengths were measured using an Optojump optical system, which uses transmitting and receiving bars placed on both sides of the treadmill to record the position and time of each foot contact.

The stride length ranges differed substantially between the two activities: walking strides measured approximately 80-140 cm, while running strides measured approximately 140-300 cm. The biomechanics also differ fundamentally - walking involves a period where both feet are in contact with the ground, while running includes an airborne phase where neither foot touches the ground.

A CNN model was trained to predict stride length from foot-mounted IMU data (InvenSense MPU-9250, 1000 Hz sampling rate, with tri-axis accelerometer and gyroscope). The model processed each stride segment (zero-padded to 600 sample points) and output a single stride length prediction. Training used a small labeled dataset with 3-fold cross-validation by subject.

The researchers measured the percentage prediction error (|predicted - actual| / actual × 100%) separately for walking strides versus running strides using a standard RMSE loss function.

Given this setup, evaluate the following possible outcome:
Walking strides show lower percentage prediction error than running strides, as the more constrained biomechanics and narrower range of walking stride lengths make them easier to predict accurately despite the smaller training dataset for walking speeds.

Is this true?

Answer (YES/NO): YES